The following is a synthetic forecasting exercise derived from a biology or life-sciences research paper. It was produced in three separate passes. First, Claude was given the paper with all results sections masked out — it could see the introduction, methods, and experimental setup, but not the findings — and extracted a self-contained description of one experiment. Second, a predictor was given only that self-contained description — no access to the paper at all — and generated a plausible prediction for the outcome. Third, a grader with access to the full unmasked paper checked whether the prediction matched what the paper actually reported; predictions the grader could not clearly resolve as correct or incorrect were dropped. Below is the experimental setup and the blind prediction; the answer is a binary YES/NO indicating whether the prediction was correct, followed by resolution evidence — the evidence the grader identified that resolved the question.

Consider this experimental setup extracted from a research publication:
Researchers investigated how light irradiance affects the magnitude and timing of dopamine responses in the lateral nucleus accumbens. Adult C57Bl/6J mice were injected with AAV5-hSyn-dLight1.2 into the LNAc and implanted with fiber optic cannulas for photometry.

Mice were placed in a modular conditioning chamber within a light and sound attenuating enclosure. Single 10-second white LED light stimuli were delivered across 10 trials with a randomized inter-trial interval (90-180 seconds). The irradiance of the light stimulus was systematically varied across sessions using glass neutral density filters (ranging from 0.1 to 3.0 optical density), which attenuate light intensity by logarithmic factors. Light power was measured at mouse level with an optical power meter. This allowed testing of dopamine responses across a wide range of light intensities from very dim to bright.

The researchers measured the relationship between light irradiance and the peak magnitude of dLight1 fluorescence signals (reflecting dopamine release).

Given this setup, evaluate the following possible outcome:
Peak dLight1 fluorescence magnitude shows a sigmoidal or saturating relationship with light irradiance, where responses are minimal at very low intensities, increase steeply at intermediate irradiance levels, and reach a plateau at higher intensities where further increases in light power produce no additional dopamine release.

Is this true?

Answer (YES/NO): NO